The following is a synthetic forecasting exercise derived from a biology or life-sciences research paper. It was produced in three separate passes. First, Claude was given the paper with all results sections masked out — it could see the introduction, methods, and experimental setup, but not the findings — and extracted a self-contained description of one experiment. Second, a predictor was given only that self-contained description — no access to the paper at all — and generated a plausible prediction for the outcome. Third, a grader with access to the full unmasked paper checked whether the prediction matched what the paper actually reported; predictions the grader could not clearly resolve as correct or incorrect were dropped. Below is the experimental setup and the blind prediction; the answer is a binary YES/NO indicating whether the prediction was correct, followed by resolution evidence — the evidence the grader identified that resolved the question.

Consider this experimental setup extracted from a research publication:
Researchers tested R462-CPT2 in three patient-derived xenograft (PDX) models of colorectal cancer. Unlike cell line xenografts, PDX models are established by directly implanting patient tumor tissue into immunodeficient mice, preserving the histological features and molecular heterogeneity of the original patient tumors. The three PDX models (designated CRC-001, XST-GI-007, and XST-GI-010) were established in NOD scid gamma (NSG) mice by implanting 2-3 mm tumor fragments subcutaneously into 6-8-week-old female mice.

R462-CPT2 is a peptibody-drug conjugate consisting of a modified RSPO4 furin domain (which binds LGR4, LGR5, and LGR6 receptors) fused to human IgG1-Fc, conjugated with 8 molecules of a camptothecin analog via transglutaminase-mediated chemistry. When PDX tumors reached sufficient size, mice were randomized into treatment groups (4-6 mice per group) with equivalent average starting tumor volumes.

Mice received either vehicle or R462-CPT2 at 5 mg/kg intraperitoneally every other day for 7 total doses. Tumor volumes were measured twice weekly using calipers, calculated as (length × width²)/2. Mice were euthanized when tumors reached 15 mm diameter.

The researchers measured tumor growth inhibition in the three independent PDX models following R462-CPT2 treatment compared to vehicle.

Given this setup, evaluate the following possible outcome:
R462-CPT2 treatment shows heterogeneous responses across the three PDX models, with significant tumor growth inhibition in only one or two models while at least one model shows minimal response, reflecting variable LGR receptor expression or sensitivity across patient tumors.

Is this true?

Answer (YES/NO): NO